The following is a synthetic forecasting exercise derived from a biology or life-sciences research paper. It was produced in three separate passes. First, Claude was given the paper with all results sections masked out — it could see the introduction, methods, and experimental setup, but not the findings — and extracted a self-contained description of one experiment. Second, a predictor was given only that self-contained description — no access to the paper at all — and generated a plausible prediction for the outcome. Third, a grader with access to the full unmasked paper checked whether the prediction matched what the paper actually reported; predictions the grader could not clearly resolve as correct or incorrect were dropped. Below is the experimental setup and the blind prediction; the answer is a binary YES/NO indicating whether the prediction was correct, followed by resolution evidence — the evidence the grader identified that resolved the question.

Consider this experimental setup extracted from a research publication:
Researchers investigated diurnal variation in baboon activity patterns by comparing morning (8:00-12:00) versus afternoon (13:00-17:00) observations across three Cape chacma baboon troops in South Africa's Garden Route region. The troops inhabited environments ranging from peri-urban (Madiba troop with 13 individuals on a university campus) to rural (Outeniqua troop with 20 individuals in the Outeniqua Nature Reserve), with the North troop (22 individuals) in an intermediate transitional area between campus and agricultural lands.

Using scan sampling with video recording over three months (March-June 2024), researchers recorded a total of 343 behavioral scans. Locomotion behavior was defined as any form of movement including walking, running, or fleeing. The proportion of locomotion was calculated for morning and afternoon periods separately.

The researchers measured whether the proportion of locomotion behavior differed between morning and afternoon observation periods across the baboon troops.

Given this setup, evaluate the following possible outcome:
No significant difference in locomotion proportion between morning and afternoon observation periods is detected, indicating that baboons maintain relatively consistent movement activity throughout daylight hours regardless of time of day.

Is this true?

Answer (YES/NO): NO